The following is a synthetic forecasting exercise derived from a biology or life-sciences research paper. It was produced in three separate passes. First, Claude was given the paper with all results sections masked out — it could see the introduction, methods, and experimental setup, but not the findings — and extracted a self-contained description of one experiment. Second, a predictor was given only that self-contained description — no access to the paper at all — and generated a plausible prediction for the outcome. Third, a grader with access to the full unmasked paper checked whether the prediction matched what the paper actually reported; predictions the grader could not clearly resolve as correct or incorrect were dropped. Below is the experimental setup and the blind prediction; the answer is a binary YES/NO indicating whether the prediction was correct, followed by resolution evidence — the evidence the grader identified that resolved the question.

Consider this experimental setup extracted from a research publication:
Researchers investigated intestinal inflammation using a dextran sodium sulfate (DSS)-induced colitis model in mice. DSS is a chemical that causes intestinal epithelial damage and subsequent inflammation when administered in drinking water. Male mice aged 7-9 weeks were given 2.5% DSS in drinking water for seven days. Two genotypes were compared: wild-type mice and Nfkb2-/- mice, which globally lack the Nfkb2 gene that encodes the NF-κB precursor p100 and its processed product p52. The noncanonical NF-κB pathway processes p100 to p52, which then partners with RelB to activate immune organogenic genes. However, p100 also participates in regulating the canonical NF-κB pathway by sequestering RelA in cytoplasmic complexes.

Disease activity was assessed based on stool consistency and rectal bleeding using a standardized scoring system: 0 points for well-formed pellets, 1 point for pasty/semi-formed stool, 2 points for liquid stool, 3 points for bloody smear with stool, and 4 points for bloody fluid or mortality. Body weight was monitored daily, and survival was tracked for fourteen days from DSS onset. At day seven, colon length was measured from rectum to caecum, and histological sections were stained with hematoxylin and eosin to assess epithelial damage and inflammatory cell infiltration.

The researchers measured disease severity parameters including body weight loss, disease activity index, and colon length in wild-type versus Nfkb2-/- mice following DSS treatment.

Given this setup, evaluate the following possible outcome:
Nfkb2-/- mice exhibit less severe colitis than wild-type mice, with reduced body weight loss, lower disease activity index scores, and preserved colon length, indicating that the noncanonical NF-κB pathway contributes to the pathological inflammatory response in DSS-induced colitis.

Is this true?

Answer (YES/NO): YES